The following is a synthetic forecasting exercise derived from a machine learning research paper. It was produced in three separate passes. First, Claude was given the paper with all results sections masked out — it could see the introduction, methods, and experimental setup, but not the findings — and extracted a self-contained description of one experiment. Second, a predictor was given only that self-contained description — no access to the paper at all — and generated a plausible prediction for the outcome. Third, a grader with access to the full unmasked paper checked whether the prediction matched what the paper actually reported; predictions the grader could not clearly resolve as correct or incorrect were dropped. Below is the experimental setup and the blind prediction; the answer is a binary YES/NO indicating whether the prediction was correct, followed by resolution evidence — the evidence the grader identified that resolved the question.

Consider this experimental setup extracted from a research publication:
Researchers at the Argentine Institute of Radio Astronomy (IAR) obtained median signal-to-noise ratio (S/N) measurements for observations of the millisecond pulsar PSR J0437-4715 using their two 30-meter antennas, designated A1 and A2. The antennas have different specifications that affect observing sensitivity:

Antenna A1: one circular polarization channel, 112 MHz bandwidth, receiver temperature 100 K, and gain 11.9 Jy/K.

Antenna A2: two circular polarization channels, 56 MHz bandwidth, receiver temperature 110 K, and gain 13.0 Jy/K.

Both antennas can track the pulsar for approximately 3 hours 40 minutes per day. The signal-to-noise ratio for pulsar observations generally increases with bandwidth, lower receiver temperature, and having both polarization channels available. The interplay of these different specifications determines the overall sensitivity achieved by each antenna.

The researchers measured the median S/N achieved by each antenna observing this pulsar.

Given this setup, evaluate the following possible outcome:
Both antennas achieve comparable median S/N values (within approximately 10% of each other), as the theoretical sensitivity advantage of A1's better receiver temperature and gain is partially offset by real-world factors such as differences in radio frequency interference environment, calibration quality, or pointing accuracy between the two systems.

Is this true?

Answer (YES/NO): NO